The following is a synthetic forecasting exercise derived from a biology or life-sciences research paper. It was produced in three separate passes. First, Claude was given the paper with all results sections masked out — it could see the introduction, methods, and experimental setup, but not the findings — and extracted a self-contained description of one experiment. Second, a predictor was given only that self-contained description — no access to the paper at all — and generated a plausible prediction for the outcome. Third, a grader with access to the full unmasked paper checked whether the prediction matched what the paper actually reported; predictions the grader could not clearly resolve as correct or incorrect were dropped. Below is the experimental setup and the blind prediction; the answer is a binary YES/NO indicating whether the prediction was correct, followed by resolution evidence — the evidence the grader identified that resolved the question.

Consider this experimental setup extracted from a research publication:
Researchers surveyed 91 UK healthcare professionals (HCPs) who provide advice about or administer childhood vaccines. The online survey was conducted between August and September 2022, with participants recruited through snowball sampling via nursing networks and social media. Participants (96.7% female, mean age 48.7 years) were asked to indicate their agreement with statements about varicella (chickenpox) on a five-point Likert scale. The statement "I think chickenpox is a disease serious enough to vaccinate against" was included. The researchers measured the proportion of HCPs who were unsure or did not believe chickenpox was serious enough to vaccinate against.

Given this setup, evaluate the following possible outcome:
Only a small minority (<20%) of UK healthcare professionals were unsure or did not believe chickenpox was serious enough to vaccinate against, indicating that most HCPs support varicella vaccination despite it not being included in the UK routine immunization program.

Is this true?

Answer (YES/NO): NO